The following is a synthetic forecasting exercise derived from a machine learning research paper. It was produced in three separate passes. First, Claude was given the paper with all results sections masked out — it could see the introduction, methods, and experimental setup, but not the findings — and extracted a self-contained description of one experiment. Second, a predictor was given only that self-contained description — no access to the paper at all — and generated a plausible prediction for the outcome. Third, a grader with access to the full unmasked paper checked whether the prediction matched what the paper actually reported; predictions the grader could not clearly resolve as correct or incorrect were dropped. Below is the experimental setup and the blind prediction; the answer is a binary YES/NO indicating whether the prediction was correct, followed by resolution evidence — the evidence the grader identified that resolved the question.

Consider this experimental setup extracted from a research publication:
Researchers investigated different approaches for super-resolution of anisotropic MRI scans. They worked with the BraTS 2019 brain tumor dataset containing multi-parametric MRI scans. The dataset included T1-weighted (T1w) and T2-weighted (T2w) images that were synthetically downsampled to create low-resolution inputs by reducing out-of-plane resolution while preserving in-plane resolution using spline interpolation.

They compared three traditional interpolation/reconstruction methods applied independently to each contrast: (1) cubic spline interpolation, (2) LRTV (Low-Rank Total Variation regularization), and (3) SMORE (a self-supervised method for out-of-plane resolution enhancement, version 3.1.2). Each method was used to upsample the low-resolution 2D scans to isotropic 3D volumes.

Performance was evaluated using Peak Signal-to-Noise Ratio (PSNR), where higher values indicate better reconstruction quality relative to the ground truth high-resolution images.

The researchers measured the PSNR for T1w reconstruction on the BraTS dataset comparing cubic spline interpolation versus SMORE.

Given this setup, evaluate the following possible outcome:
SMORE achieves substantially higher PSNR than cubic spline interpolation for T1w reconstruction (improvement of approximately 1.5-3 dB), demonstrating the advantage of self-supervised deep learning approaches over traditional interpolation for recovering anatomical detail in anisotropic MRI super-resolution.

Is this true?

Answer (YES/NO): NO